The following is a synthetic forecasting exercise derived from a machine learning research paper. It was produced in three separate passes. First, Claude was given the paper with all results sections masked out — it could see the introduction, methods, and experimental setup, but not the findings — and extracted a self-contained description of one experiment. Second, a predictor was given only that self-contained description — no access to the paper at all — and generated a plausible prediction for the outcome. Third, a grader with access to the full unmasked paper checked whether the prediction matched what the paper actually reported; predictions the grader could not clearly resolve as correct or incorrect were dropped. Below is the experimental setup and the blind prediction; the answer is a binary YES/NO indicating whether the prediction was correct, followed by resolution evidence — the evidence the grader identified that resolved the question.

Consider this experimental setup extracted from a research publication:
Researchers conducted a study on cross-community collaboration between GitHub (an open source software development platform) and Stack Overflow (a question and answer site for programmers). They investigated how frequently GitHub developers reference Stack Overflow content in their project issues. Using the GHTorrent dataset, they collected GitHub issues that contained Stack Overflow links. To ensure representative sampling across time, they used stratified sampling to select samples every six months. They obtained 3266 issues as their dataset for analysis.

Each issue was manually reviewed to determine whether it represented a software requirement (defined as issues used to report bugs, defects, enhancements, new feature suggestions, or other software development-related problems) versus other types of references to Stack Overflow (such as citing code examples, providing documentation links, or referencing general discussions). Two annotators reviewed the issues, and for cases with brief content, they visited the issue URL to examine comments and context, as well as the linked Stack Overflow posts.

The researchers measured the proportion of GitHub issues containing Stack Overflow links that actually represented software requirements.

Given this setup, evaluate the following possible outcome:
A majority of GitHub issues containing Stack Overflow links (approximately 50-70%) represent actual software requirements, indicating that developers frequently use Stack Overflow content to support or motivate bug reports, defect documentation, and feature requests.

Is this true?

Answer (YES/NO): NO